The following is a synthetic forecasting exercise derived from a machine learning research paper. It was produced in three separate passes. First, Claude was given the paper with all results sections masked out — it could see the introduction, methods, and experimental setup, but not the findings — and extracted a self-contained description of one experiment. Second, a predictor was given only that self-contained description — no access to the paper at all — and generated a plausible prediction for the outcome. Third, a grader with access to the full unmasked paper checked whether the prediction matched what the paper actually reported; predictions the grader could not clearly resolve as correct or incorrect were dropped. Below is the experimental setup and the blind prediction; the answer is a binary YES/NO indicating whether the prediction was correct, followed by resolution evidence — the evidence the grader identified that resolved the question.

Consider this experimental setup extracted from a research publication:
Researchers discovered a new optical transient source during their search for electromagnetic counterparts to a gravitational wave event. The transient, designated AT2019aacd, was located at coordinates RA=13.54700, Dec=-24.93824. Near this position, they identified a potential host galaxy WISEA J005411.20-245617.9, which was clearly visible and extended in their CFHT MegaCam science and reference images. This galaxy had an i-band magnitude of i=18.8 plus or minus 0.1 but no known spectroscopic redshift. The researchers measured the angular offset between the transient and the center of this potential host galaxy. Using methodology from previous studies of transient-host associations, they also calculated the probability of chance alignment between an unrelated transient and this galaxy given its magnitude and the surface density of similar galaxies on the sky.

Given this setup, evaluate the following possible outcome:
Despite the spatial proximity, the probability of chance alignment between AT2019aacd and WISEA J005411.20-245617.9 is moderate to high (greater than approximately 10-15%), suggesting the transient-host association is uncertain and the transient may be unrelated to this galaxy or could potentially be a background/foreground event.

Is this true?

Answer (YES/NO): NO